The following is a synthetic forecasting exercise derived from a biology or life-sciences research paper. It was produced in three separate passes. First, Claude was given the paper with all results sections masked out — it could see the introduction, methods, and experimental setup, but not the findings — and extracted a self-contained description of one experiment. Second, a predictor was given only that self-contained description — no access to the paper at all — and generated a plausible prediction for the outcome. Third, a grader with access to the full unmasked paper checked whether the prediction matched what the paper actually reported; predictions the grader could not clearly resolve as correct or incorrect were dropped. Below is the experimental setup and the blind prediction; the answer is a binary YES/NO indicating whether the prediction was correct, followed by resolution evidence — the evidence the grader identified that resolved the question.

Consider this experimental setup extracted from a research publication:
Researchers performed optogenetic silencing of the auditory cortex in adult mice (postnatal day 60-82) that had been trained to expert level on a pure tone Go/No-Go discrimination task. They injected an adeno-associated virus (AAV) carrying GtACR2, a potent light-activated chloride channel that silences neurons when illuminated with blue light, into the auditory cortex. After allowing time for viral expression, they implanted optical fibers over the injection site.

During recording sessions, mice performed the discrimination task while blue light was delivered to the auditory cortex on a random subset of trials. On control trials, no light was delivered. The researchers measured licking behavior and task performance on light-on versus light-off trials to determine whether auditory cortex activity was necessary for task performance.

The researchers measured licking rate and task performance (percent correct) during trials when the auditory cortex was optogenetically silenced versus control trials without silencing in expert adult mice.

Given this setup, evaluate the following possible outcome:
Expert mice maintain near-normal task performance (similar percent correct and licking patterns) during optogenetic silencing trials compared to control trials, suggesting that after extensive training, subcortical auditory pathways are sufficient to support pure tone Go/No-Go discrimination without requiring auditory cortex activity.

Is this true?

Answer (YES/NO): NO